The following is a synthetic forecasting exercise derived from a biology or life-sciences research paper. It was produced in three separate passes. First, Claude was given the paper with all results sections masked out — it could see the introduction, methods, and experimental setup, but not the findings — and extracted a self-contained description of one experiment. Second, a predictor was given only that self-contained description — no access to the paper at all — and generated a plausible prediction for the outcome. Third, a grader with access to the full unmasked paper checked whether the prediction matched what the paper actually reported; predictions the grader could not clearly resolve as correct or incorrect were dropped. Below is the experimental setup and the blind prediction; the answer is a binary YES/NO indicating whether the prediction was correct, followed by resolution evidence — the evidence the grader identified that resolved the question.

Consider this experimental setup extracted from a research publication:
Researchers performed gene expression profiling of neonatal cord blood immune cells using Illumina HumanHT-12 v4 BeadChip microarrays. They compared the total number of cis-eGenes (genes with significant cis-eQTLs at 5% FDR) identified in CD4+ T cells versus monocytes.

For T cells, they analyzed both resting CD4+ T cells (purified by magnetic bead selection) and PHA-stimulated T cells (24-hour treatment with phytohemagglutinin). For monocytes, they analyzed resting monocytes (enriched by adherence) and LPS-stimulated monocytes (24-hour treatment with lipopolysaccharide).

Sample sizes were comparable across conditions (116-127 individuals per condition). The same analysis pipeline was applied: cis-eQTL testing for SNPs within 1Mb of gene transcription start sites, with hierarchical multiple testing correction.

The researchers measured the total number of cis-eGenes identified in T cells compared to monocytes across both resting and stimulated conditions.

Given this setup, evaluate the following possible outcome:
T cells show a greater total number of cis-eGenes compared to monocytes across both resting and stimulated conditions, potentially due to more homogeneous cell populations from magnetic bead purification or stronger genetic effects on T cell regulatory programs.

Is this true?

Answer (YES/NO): YES